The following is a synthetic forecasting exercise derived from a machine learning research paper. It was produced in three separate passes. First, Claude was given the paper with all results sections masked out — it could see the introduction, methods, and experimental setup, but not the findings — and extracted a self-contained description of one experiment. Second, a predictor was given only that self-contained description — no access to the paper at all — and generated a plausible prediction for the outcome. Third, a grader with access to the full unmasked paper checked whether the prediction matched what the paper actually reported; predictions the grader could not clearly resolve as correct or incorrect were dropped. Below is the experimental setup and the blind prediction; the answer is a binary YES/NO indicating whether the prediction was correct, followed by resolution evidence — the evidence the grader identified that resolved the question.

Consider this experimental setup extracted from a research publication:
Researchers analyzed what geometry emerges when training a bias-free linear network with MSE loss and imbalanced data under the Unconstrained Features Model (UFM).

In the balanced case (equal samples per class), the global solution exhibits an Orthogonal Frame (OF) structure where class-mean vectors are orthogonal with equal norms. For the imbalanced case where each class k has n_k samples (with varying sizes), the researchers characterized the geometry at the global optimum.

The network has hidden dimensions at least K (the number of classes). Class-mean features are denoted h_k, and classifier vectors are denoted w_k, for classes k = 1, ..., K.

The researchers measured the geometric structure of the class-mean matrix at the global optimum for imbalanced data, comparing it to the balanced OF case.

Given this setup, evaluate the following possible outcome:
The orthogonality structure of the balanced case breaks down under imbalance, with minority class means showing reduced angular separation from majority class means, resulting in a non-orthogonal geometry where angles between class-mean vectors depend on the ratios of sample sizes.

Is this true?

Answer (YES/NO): NO